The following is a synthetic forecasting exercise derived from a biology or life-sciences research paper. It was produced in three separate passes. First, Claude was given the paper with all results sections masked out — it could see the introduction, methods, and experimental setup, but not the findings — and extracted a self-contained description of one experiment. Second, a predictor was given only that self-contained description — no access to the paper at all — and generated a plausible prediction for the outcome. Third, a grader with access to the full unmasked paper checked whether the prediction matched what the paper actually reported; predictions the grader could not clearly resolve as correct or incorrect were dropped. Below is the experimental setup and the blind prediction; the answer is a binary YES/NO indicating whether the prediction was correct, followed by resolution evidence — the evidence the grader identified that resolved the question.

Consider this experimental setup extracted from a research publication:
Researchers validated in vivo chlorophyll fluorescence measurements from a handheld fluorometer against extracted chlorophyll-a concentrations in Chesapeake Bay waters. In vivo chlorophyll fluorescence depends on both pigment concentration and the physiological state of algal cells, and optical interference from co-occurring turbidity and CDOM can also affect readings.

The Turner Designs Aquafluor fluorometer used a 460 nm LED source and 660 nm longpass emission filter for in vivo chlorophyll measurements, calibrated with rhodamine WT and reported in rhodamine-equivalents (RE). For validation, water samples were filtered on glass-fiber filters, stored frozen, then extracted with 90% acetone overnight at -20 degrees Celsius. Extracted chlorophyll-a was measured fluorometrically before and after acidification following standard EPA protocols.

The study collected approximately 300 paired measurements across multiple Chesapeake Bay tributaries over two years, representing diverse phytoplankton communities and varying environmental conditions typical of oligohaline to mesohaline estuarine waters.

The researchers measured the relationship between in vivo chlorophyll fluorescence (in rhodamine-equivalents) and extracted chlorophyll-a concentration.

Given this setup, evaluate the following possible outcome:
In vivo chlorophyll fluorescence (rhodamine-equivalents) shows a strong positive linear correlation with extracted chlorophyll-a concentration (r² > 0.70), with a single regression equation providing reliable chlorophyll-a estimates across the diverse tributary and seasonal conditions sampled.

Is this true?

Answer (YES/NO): YES